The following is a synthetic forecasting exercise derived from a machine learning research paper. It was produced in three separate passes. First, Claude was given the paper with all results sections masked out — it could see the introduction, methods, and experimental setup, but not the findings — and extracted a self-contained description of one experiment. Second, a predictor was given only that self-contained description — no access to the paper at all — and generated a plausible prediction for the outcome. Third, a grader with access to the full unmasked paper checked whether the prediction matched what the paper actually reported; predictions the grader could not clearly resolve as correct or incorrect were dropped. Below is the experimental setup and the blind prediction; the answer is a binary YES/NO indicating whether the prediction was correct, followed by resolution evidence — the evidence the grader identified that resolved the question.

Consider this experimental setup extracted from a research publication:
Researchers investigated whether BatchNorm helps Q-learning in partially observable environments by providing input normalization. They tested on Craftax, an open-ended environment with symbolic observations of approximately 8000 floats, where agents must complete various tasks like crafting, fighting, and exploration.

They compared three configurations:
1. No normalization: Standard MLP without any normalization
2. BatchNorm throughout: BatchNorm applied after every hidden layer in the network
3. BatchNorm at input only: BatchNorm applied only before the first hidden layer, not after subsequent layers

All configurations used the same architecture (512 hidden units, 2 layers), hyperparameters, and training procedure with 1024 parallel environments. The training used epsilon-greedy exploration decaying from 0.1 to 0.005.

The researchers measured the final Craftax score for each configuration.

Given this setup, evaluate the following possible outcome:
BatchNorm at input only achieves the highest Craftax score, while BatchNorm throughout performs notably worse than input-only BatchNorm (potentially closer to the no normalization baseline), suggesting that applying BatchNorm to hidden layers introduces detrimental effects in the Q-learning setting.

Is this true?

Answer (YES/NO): NO